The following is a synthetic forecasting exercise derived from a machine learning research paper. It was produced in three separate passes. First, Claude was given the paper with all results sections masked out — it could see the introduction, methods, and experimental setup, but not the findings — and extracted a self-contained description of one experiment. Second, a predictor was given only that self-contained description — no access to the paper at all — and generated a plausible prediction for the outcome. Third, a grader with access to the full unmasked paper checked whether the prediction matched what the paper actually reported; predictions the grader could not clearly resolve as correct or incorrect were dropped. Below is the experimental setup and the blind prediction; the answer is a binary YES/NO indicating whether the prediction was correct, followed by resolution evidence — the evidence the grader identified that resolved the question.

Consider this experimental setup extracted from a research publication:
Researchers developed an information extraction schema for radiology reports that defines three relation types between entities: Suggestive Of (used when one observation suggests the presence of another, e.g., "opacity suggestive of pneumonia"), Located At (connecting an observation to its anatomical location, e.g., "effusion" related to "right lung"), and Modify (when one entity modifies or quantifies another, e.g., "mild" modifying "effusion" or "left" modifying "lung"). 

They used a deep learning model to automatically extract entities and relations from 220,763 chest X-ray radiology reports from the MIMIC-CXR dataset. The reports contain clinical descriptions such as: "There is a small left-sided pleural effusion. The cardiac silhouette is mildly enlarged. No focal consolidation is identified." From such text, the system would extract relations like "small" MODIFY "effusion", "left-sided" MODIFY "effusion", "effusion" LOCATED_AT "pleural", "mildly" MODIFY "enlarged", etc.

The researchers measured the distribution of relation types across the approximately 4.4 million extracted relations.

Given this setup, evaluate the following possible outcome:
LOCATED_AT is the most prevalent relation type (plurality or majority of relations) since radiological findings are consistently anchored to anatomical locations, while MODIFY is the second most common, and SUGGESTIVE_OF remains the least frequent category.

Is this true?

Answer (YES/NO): NO